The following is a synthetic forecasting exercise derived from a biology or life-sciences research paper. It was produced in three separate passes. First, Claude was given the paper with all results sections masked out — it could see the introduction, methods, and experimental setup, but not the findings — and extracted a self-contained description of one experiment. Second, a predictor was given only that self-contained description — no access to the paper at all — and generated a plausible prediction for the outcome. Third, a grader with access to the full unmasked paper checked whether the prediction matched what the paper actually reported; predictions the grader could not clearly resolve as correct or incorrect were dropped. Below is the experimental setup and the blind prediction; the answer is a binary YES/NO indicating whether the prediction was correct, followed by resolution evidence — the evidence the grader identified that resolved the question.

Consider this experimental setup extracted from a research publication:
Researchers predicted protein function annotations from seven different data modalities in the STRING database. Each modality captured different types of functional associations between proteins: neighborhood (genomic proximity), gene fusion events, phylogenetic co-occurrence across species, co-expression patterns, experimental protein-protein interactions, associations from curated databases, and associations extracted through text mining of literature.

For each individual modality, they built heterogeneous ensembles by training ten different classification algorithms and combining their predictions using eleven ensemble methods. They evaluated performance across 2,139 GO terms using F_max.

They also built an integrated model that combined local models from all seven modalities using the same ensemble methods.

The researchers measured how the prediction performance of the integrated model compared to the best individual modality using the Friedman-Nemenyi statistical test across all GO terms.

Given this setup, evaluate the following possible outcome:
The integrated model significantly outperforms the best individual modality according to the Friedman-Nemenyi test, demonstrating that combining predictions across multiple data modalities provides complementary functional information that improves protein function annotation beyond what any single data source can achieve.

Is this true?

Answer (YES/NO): YES